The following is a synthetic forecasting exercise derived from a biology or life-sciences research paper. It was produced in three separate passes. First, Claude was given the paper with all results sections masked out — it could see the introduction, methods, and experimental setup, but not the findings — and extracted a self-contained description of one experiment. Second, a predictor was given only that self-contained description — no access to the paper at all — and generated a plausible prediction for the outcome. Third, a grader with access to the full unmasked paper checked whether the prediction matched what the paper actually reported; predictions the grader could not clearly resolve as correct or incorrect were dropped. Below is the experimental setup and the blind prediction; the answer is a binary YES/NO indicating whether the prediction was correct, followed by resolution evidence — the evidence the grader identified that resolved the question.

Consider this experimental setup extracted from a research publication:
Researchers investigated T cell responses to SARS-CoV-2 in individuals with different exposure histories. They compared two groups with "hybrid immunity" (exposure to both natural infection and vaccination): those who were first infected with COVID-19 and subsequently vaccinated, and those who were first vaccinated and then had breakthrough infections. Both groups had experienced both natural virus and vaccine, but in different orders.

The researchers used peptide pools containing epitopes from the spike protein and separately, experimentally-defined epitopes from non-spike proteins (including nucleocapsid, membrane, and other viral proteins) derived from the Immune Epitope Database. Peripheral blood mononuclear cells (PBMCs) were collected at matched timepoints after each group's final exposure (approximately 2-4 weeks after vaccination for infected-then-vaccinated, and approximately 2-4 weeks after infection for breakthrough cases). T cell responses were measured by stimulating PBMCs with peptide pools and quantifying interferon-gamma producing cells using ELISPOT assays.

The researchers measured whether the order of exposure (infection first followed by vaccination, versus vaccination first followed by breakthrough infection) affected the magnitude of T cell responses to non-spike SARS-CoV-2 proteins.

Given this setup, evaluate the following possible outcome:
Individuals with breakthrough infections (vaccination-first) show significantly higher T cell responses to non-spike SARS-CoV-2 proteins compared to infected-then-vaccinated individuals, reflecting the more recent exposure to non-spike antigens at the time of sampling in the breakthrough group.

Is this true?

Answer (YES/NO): NO